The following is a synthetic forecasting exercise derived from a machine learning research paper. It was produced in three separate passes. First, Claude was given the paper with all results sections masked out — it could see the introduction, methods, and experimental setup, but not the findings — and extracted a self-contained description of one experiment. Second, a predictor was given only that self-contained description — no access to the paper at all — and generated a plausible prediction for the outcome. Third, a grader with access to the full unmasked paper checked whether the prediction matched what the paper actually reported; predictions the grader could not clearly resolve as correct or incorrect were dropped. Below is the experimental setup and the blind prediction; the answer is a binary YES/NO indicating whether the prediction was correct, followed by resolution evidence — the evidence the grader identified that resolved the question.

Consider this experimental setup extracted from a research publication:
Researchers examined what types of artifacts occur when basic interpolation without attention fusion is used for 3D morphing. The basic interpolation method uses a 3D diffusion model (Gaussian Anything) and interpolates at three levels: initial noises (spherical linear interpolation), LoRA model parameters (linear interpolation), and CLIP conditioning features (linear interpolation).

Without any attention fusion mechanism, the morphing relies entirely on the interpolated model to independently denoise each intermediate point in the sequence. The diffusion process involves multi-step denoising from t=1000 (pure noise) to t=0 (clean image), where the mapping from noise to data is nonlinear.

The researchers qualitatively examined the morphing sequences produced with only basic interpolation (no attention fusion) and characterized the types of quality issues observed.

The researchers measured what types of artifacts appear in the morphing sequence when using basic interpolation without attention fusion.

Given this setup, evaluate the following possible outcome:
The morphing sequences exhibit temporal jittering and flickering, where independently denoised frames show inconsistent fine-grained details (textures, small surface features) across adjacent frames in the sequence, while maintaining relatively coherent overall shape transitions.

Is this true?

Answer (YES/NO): NO